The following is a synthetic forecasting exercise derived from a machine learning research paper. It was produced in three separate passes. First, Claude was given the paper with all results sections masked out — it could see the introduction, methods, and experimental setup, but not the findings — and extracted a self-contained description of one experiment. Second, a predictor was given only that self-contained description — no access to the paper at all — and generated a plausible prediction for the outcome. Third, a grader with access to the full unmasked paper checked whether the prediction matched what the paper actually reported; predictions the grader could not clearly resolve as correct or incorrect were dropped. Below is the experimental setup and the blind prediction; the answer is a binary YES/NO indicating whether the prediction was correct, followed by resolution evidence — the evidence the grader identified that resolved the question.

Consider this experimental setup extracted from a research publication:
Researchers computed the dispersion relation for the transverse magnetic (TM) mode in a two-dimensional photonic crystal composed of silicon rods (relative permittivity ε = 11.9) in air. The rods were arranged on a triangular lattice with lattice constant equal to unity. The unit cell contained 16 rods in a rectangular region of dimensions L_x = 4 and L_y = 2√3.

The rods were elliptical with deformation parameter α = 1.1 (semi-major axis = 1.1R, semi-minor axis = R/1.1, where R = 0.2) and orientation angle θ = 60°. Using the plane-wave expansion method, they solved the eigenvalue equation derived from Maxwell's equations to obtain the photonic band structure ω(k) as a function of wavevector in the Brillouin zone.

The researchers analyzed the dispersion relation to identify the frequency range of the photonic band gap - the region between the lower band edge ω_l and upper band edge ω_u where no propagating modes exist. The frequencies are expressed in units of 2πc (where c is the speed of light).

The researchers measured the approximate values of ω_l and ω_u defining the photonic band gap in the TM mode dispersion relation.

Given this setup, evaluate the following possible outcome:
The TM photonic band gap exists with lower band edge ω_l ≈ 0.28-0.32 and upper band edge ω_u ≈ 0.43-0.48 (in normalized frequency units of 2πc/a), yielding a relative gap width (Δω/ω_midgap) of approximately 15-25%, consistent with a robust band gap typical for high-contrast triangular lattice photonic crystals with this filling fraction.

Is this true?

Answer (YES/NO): NO